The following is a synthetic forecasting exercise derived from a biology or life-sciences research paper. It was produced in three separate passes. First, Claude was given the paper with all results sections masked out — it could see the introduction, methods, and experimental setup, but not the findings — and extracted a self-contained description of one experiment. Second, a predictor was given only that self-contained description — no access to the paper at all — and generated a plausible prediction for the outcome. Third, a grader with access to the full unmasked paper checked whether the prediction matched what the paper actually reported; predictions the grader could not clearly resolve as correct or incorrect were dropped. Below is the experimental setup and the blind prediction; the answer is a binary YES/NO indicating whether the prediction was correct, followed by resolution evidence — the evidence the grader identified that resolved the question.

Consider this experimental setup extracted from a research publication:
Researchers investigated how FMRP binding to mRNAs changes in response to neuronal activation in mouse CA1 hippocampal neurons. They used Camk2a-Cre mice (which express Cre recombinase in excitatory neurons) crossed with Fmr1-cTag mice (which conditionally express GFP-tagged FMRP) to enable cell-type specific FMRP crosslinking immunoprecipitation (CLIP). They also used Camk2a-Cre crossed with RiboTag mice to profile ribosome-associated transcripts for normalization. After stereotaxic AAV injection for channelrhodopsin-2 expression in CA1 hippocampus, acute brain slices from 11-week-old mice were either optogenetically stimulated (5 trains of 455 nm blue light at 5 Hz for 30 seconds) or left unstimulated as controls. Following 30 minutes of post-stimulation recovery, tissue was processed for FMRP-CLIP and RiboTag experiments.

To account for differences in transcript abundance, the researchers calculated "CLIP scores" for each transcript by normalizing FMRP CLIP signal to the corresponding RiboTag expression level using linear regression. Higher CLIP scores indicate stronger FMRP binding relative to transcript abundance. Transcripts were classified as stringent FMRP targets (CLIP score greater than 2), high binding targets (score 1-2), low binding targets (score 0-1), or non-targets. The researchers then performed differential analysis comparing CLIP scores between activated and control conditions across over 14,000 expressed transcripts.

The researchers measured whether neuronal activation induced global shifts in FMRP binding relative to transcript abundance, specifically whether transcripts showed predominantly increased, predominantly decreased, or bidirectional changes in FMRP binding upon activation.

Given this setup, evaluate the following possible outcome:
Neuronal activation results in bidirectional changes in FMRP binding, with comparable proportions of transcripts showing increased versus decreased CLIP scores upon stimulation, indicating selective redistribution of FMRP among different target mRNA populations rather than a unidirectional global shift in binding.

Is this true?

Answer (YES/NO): NO